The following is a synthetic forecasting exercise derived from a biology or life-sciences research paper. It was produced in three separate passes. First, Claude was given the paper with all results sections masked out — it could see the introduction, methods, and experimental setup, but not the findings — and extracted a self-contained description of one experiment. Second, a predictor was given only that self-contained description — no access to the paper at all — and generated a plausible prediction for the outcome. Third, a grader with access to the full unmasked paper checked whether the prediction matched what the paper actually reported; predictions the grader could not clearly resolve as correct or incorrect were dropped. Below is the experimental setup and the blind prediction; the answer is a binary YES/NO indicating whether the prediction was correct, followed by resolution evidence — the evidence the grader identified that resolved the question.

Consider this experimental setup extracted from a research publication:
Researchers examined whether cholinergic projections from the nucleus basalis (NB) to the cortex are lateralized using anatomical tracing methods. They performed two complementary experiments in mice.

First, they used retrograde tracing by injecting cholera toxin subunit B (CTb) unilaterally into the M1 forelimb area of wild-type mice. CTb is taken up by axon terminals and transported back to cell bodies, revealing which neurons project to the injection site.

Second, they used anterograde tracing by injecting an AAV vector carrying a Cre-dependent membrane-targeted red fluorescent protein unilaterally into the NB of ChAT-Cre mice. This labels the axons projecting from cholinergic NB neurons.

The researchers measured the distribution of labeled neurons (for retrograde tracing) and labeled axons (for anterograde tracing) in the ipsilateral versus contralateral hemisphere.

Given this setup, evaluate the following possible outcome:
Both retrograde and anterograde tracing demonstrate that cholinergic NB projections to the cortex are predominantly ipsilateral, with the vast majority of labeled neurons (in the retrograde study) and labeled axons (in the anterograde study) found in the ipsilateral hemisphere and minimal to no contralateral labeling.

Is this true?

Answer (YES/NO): YES